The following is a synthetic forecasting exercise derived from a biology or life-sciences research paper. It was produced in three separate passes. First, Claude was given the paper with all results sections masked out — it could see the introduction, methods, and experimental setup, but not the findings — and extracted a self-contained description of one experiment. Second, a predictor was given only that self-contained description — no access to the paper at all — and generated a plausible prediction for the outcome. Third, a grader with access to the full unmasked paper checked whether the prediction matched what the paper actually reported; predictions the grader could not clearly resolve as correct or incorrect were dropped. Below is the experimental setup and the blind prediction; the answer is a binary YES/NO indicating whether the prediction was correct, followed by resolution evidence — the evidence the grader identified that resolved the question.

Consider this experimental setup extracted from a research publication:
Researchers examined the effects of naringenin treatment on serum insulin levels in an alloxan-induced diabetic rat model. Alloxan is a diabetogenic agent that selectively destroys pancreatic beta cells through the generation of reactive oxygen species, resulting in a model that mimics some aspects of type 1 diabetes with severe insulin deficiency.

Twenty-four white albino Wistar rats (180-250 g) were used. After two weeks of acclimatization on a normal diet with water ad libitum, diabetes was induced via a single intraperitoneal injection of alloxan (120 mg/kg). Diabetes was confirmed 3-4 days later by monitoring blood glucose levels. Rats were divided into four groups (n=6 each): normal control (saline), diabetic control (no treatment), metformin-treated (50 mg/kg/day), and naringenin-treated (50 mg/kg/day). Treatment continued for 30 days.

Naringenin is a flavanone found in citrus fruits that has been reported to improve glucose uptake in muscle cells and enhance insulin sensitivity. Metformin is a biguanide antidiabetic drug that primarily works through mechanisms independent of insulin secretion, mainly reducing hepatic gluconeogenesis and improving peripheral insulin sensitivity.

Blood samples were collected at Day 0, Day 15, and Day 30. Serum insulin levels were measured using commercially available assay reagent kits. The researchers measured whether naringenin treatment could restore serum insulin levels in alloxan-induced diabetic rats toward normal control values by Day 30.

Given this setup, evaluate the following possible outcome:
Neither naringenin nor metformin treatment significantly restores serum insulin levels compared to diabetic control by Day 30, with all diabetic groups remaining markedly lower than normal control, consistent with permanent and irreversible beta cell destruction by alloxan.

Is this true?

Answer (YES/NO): NO